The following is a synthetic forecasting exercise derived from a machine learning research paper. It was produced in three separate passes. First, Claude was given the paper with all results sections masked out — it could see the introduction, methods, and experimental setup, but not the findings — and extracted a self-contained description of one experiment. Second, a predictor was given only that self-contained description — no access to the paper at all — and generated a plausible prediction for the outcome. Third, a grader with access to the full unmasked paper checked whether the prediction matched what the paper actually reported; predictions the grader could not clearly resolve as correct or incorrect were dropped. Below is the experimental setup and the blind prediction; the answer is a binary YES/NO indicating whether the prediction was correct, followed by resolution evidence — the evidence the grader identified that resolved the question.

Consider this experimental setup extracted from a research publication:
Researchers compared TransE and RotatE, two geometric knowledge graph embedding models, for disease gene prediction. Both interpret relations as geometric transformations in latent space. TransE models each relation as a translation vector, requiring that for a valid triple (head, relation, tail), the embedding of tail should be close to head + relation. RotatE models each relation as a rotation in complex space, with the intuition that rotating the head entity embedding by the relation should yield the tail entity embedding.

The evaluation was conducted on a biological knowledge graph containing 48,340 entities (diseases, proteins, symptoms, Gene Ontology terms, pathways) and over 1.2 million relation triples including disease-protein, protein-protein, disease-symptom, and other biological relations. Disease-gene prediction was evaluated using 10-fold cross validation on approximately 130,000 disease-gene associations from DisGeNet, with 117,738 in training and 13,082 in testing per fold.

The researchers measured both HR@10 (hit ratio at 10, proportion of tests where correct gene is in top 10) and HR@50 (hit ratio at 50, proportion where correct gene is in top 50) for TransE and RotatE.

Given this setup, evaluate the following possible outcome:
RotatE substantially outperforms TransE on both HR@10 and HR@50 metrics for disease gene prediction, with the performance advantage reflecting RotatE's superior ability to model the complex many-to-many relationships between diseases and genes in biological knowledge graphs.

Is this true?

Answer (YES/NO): NO